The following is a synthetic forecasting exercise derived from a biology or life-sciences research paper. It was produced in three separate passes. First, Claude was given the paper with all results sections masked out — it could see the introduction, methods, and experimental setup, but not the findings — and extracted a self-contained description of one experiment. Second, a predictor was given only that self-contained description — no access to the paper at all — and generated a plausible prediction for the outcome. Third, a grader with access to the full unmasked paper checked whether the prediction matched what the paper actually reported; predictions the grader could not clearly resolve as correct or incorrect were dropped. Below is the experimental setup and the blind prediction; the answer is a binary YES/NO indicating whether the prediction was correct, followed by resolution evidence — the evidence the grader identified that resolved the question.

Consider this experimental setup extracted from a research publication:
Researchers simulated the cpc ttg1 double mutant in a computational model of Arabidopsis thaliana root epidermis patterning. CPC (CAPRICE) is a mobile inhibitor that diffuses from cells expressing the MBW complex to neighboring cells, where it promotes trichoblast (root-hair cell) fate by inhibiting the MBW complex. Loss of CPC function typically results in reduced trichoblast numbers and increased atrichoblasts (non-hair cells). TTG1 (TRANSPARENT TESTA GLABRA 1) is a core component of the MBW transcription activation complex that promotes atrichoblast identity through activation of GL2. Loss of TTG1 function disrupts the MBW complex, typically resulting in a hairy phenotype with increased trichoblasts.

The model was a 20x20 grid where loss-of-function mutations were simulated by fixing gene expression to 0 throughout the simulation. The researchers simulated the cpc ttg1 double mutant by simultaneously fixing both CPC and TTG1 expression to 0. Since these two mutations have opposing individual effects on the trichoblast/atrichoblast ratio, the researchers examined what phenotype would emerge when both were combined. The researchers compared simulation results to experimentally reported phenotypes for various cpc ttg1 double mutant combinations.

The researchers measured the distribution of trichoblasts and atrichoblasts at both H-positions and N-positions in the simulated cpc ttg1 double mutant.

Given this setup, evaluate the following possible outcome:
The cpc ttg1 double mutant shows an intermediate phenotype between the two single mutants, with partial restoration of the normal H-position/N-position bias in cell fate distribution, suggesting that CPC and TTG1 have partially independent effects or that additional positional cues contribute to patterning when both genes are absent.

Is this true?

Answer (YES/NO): NO